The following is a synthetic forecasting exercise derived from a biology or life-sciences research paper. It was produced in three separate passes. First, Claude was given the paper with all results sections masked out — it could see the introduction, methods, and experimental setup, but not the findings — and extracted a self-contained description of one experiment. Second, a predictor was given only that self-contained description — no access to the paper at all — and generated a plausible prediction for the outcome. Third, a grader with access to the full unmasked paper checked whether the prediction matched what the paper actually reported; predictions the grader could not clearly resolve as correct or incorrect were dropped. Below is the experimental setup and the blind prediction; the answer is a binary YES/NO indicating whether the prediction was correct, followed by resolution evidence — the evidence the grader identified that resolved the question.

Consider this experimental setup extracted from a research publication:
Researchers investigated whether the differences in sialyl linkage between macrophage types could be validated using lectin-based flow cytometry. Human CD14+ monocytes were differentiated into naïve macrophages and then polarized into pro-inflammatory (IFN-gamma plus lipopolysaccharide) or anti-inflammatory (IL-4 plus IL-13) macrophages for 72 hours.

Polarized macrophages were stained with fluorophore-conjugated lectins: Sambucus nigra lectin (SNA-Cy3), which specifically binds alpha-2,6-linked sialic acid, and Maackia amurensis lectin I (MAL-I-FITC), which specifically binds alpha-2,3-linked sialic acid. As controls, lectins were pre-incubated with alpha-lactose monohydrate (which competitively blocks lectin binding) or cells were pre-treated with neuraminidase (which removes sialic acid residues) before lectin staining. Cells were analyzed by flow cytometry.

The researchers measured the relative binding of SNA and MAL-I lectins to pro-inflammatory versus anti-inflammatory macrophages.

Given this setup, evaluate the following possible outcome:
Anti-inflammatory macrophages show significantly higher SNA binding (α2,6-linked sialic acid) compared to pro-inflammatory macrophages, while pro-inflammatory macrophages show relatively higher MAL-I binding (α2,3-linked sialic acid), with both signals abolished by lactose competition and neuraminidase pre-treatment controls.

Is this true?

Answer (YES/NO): YES